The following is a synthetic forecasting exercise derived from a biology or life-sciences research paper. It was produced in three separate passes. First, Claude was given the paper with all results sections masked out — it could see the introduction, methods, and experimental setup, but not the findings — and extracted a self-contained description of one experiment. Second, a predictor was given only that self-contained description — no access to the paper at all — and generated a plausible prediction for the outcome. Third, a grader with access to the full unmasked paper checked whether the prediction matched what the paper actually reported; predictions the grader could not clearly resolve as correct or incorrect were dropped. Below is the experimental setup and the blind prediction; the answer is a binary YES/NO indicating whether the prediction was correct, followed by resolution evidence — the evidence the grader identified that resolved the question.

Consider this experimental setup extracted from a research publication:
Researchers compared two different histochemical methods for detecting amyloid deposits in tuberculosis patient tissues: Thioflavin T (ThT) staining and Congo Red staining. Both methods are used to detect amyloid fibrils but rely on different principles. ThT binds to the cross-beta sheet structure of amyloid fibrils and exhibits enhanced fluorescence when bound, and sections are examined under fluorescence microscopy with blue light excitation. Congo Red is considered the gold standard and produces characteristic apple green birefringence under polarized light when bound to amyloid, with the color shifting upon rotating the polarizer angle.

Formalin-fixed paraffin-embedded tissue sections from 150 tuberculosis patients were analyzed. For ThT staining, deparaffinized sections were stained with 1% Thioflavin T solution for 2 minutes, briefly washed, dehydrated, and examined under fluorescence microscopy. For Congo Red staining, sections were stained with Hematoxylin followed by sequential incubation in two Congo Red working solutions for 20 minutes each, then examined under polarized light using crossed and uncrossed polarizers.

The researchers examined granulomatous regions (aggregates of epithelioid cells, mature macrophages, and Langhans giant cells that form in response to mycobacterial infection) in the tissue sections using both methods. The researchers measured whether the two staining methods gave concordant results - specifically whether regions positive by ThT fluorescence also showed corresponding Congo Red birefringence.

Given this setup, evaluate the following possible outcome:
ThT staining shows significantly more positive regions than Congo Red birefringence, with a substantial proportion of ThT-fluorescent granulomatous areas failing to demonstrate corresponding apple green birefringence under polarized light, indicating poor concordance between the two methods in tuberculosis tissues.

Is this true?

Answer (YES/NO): NO